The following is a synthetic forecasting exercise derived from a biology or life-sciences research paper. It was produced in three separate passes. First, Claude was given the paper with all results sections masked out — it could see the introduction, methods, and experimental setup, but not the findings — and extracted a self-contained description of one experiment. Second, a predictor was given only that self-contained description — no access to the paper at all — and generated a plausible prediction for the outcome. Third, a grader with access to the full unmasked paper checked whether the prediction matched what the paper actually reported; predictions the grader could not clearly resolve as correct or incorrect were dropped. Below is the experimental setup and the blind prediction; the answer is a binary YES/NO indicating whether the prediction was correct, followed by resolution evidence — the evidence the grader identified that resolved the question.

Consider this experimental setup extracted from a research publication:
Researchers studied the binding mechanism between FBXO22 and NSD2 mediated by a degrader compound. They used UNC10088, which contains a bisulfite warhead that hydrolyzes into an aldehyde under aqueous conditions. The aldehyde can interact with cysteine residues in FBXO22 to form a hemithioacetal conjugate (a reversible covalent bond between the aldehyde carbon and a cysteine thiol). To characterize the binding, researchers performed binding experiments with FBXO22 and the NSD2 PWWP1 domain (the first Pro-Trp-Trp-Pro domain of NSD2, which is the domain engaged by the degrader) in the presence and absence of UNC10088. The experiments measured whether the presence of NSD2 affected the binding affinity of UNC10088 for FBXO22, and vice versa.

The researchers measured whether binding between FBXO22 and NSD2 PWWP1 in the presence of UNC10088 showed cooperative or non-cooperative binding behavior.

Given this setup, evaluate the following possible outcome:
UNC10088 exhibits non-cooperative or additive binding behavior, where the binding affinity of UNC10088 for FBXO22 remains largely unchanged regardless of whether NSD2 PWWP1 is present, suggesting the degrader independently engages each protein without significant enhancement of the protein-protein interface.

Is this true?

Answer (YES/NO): NO